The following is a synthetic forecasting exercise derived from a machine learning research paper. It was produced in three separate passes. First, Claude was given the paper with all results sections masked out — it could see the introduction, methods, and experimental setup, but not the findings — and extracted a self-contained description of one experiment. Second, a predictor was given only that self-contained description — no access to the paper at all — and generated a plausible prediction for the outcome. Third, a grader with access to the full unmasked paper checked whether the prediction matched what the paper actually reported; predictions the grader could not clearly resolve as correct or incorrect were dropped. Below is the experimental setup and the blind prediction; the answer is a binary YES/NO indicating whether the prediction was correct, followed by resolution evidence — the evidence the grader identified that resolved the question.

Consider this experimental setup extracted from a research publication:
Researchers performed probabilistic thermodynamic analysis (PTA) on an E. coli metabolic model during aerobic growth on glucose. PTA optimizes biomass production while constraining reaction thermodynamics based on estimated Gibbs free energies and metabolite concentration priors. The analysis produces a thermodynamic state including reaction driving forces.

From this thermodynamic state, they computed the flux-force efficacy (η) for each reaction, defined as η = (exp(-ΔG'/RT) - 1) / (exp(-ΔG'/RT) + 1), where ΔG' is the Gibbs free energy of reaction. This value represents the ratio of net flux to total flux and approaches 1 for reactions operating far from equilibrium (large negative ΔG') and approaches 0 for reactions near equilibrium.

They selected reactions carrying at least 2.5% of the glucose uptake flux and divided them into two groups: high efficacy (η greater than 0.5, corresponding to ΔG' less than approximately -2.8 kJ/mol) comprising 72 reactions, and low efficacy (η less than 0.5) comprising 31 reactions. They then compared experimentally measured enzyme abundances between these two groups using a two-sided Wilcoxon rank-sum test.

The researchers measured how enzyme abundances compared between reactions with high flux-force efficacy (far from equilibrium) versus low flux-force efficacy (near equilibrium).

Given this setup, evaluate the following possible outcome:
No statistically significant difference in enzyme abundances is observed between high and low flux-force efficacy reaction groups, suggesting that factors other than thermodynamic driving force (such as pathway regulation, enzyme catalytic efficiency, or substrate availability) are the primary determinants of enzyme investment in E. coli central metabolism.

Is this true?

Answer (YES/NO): NO